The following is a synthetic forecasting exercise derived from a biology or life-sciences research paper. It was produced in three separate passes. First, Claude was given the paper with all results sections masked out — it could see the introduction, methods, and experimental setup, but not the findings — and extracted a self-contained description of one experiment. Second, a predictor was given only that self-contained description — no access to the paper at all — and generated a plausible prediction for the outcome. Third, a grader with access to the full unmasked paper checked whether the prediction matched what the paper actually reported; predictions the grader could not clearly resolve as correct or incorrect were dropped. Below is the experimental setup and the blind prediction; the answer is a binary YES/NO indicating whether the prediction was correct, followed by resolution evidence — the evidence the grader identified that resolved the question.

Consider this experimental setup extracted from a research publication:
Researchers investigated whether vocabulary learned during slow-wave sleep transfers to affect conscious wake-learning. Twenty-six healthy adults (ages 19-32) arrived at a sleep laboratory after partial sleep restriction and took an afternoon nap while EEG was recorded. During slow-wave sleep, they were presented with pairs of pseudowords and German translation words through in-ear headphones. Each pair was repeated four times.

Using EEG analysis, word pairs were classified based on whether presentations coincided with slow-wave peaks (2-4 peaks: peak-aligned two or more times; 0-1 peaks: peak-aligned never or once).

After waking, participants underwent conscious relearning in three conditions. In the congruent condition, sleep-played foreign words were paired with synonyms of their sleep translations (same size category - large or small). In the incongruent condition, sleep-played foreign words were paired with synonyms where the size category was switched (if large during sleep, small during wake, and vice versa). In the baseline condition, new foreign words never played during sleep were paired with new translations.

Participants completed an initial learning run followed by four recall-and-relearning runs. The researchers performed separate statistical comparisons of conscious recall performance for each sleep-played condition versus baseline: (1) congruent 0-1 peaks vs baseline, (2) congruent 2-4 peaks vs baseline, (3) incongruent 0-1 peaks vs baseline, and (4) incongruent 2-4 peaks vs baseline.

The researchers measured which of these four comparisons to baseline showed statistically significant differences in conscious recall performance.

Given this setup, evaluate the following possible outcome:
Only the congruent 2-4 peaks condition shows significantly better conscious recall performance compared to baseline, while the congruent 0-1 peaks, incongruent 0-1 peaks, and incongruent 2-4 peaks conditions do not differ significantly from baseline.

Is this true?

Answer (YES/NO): NO